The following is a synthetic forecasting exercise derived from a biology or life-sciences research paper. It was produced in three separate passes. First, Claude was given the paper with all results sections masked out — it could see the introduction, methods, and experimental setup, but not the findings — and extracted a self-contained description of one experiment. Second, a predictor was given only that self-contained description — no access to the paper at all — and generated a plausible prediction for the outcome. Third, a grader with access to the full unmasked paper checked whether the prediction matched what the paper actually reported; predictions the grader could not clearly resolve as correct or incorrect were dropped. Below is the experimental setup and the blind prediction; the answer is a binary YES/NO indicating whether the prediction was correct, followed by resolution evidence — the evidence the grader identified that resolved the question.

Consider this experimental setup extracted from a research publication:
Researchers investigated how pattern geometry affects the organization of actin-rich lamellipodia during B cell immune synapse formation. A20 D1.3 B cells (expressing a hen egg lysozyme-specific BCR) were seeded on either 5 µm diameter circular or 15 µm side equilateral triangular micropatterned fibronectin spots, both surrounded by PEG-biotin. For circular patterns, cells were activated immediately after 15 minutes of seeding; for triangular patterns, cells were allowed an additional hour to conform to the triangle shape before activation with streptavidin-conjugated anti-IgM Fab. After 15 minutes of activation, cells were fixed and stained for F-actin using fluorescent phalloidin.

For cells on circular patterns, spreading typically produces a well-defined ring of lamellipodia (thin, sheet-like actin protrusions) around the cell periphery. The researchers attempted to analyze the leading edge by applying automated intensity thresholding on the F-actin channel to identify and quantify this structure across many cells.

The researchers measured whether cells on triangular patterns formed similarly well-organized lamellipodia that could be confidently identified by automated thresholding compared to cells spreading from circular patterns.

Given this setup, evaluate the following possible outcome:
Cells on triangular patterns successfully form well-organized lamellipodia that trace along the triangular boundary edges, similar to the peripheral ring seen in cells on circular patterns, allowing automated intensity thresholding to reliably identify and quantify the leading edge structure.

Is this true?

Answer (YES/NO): NO